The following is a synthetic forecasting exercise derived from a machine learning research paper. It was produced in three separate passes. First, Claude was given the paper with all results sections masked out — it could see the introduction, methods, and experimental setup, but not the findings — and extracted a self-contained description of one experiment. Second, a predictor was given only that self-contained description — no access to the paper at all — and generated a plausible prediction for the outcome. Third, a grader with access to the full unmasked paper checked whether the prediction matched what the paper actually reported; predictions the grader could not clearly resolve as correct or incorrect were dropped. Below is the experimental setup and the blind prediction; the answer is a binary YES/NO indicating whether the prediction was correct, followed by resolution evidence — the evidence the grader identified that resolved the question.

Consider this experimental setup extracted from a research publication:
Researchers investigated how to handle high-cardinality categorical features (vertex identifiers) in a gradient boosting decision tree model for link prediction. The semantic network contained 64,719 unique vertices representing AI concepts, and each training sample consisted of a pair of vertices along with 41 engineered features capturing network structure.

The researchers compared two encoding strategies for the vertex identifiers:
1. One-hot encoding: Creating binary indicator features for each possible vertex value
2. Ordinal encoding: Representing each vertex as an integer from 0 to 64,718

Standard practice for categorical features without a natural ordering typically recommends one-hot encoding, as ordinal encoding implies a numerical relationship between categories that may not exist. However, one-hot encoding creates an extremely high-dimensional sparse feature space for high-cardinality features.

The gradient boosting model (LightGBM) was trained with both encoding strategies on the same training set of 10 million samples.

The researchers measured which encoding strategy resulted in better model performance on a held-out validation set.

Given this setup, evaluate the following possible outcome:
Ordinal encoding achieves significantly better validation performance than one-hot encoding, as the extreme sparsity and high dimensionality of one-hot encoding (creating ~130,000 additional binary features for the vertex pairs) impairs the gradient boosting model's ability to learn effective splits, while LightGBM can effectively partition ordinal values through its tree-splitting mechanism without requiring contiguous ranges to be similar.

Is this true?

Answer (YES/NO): NO